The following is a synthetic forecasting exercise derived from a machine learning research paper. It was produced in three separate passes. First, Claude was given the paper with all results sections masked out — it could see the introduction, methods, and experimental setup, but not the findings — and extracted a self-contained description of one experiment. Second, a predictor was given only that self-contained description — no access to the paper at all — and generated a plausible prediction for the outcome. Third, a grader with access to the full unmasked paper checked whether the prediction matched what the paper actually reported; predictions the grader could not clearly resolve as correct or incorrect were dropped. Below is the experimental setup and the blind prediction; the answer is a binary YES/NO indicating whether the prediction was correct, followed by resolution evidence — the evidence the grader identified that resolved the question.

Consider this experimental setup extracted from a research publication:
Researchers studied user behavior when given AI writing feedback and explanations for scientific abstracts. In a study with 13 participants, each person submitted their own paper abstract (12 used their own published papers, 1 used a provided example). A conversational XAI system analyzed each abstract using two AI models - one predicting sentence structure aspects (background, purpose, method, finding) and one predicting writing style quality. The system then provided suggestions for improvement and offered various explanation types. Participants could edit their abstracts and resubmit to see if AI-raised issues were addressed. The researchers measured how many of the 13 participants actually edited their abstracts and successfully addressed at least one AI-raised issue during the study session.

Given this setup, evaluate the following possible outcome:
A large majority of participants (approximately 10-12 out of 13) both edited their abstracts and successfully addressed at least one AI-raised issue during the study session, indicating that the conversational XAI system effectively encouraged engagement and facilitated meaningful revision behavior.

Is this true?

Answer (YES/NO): NO